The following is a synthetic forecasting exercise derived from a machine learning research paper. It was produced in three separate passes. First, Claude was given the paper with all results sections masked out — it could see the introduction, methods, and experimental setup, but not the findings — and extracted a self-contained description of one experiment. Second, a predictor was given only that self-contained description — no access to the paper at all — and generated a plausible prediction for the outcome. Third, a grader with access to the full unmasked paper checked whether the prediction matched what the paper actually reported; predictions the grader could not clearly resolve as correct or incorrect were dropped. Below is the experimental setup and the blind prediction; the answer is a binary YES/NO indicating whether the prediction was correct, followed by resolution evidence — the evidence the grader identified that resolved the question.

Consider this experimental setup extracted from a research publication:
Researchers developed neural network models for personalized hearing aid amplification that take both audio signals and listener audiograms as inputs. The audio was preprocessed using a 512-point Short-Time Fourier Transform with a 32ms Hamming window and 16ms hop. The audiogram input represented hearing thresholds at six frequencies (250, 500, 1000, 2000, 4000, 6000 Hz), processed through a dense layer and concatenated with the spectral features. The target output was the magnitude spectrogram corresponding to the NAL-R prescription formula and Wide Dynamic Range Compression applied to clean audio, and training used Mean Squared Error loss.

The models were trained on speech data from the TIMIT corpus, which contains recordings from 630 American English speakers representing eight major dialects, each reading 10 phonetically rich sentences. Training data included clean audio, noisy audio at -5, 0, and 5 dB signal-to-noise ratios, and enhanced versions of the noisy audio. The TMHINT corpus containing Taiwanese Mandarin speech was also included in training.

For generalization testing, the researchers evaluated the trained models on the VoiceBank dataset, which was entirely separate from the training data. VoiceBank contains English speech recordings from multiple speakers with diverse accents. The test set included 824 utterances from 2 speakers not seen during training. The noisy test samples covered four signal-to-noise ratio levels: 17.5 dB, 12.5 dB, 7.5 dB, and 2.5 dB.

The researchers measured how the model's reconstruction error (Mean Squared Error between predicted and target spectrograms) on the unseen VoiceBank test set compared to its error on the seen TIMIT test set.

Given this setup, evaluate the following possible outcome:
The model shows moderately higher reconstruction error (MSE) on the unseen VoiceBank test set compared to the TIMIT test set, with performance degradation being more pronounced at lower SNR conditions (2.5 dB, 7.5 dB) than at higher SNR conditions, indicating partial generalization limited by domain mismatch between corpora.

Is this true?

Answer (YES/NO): NO